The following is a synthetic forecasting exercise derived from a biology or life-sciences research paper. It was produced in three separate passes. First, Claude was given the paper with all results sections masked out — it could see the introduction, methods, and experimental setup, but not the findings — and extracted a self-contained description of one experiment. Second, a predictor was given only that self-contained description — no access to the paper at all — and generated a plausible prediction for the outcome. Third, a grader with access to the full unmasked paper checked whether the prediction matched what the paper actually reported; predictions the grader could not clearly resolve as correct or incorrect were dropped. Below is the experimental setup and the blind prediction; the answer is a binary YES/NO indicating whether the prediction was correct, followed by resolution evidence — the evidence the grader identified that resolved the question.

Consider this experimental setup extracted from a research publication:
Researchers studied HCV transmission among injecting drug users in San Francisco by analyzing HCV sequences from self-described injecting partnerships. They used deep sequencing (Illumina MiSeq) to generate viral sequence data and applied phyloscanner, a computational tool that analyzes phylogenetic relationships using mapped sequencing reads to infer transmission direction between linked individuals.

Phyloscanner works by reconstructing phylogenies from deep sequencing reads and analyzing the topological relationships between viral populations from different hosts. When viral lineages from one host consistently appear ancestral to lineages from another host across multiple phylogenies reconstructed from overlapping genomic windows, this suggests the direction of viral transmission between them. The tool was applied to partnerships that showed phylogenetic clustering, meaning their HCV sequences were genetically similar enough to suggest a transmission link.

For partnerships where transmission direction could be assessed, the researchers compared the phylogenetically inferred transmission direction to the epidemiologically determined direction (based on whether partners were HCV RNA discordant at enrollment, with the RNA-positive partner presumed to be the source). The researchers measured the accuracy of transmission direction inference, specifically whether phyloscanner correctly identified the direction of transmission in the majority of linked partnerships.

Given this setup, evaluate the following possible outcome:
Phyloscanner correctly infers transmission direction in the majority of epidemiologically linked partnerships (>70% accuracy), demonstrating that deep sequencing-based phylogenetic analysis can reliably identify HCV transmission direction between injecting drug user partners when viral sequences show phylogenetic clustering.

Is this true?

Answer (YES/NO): NO